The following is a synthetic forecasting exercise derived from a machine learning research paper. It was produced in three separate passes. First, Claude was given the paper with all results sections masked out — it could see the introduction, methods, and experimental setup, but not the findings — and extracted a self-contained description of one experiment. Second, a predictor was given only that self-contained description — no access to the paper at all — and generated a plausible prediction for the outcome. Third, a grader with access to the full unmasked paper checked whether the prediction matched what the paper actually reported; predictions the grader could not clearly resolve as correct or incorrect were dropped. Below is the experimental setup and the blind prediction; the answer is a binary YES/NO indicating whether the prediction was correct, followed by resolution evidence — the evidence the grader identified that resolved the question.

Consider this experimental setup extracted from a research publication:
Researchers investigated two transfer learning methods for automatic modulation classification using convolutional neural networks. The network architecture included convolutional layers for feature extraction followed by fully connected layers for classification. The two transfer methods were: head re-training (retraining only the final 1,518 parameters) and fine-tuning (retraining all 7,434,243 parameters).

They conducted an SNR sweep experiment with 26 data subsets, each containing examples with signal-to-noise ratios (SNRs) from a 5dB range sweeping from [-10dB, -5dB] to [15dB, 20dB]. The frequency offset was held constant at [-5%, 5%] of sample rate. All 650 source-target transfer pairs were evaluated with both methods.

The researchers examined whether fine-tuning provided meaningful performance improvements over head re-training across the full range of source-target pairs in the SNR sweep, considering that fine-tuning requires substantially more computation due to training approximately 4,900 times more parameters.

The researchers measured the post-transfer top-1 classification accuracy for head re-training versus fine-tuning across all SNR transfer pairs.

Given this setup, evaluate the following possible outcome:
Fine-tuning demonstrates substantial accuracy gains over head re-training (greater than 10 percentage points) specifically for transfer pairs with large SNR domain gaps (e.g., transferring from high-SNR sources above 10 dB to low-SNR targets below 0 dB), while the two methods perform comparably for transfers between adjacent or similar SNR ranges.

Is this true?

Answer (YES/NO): NO